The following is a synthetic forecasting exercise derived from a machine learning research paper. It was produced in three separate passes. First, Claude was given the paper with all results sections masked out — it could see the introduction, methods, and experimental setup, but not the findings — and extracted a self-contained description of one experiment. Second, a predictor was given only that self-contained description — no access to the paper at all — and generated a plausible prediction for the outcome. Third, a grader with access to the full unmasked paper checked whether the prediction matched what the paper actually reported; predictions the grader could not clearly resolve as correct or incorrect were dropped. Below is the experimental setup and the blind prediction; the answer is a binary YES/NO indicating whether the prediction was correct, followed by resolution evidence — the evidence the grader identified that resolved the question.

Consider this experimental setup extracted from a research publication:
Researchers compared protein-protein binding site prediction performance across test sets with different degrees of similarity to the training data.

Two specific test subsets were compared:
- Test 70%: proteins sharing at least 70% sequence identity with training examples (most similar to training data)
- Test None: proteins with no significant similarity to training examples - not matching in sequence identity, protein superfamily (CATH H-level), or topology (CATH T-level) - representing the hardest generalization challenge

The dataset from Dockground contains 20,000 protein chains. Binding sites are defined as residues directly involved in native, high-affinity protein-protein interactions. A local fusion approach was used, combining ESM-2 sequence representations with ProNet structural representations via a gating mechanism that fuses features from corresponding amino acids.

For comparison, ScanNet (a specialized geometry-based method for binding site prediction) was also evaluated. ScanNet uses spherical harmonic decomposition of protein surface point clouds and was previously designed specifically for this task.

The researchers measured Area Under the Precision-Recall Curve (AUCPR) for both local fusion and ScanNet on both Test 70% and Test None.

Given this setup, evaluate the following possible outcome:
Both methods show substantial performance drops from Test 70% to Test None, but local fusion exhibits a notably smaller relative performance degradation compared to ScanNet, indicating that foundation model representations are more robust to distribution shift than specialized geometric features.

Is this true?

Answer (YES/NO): NO